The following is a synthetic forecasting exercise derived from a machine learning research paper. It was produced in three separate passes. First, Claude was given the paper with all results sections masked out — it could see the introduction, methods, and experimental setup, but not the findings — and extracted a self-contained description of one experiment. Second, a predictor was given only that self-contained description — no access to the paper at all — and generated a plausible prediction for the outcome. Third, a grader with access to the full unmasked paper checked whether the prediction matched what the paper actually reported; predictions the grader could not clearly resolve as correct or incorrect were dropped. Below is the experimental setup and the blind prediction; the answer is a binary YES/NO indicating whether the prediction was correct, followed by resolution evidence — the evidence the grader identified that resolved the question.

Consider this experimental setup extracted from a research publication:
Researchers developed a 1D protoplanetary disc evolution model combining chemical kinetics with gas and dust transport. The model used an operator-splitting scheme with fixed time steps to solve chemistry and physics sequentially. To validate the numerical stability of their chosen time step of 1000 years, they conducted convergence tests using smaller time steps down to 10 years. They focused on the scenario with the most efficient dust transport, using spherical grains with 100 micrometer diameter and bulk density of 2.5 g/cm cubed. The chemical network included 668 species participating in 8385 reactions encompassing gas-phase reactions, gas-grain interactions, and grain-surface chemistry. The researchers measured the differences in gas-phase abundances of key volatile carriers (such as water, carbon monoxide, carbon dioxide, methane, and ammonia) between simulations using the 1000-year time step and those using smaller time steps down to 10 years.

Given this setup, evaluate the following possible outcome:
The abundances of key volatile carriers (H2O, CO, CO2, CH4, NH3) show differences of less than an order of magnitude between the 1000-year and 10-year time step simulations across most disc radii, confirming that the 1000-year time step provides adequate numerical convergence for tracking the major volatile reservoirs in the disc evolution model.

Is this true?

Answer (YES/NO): YES